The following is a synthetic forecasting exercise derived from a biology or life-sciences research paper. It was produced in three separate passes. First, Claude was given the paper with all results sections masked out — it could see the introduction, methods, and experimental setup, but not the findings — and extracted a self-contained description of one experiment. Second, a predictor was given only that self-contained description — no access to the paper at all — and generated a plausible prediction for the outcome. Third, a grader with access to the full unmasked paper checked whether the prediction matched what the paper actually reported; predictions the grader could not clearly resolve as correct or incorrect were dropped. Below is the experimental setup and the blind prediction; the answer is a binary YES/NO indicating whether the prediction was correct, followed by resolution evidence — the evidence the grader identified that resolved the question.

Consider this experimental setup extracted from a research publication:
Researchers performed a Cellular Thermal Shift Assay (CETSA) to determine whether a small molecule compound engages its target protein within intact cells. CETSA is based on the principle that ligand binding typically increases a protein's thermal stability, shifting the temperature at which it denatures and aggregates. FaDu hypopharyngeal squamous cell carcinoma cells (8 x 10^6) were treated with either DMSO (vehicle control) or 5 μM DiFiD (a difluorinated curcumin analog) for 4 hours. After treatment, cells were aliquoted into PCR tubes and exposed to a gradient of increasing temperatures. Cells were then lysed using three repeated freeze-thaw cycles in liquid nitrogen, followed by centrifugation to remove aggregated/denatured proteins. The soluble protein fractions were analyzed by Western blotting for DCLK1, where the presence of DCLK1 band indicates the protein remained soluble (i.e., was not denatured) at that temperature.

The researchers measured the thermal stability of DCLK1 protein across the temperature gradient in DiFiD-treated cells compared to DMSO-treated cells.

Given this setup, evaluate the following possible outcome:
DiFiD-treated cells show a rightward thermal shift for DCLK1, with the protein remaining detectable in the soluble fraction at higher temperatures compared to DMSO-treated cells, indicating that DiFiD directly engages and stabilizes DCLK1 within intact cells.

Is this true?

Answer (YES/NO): YES